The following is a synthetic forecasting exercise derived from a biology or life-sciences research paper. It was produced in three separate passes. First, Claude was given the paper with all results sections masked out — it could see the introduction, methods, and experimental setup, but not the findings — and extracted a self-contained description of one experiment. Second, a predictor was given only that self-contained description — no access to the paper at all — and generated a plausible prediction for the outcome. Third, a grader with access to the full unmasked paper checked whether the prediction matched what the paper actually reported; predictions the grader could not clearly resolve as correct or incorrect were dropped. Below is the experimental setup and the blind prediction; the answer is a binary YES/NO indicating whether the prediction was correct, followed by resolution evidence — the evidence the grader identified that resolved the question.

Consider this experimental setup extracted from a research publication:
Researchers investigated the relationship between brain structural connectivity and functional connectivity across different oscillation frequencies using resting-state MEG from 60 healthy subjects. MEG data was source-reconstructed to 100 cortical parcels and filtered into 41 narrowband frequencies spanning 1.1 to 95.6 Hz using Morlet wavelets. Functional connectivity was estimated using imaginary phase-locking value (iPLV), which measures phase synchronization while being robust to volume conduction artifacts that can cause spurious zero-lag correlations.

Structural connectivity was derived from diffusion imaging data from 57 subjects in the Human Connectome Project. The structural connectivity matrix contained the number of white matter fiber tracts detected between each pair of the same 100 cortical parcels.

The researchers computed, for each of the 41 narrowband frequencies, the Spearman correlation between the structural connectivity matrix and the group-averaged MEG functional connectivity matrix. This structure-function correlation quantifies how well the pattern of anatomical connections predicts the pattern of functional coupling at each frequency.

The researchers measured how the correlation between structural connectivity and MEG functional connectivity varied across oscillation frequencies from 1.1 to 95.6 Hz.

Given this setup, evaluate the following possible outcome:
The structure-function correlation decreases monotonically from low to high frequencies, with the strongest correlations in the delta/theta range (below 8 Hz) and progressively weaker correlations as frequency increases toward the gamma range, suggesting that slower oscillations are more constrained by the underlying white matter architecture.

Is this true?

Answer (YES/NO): NO